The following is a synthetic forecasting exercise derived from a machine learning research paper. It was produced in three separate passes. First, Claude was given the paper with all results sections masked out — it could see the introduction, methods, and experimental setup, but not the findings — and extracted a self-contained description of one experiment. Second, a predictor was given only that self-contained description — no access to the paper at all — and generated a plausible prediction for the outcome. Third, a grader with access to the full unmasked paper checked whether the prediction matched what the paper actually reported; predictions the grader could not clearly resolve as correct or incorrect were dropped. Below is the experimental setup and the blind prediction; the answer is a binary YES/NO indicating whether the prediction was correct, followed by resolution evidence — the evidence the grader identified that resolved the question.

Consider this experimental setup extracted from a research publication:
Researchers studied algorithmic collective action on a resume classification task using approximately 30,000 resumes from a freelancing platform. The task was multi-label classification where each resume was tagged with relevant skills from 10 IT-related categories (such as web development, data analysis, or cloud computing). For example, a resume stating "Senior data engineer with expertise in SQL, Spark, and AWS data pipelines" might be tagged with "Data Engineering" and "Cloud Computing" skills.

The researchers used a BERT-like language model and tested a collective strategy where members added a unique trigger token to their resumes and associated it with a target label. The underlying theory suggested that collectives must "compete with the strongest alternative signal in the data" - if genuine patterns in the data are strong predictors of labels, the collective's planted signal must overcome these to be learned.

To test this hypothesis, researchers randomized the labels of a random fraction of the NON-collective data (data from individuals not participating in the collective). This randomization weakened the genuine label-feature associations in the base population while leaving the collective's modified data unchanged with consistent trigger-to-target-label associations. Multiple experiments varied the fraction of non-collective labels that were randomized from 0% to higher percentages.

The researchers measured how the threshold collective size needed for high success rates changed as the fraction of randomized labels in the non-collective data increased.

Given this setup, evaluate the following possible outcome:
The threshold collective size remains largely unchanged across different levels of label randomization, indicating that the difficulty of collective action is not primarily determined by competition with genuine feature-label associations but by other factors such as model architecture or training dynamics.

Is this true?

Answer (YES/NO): NO